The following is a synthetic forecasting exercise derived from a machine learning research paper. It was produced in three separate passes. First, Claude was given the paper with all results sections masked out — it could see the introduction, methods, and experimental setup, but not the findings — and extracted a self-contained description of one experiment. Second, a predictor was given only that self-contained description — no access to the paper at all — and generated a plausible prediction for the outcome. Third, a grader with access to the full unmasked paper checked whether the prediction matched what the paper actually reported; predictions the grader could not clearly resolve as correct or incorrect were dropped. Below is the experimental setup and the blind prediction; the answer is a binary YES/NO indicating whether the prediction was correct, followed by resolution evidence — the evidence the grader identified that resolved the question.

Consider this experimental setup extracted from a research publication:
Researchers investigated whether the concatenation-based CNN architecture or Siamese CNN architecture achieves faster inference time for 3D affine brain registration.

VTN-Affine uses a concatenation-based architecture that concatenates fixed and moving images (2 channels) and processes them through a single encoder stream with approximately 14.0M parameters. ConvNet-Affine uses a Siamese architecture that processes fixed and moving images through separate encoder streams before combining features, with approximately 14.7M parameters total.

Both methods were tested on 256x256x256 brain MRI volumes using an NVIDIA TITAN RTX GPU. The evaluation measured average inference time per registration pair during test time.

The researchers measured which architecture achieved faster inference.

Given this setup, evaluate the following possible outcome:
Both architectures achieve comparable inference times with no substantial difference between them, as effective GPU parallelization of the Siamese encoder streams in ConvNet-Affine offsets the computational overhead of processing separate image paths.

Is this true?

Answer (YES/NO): NO